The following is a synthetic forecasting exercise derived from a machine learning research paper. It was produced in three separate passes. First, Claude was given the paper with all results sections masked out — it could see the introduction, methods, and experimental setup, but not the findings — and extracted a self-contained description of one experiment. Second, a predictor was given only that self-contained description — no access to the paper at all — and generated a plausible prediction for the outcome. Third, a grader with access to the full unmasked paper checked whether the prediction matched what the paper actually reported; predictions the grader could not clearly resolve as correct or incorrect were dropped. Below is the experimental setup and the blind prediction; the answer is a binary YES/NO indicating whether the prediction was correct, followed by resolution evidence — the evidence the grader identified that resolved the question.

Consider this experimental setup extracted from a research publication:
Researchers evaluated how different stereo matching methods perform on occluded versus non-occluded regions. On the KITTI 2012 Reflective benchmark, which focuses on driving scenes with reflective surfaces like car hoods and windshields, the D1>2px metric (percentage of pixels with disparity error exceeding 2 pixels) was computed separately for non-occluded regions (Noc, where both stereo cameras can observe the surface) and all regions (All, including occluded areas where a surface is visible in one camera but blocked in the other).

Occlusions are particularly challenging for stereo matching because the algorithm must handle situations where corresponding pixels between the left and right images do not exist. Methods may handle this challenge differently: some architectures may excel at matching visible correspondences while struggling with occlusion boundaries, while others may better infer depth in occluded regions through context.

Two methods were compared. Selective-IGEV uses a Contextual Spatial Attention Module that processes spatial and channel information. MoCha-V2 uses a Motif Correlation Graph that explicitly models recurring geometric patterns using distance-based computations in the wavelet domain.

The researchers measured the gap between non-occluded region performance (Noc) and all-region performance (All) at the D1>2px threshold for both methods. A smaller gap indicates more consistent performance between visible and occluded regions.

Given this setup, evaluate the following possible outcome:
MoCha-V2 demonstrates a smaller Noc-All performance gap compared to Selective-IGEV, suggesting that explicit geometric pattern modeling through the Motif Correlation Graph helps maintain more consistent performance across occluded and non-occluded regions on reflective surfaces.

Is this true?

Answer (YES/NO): NO